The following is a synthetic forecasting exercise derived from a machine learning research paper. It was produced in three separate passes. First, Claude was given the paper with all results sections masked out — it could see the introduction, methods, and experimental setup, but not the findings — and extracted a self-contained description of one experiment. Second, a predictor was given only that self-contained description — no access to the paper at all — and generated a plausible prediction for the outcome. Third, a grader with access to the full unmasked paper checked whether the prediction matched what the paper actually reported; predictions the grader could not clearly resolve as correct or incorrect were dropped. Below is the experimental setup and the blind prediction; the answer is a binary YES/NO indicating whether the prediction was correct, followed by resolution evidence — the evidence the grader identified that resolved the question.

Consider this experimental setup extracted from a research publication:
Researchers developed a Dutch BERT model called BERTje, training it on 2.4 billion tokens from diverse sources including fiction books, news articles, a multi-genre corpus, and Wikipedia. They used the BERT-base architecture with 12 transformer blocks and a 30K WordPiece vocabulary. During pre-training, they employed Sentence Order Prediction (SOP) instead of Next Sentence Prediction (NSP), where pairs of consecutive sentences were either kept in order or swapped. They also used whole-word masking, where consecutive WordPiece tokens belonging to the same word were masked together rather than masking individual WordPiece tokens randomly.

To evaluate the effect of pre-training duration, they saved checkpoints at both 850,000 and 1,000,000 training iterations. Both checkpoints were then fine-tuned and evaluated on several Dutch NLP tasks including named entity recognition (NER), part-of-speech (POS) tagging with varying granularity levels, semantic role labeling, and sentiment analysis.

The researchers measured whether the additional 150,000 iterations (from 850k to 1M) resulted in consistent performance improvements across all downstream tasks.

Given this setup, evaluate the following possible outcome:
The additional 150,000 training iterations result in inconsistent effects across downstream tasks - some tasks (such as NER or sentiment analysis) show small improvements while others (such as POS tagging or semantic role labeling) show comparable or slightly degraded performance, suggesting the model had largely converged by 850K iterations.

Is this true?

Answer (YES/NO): YES